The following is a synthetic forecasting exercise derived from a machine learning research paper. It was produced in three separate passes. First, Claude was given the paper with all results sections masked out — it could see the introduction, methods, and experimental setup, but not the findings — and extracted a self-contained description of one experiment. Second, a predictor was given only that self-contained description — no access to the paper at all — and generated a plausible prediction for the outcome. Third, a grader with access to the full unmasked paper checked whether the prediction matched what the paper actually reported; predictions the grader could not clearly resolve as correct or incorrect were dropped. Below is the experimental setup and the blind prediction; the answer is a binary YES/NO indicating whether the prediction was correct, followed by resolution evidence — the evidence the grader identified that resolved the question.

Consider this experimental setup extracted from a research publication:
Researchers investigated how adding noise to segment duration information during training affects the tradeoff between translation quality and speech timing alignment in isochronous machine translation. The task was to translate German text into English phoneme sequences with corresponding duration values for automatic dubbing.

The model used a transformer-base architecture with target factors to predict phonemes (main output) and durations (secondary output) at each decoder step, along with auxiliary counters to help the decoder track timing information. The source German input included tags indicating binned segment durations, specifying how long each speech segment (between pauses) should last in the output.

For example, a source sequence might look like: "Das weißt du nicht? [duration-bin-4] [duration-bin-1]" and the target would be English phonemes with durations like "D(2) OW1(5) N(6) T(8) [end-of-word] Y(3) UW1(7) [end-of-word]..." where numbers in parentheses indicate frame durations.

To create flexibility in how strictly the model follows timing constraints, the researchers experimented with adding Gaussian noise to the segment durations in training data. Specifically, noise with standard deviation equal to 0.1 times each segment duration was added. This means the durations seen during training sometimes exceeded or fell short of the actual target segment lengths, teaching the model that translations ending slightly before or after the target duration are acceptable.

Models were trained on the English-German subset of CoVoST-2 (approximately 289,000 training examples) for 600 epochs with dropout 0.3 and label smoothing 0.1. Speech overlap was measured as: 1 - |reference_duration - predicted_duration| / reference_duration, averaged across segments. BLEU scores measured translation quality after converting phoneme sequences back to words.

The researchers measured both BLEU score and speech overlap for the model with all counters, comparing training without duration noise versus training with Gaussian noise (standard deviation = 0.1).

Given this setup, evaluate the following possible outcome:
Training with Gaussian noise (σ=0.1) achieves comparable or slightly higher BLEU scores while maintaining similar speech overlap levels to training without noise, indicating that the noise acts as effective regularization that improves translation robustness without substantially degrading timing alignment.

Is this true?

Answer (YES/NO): NO